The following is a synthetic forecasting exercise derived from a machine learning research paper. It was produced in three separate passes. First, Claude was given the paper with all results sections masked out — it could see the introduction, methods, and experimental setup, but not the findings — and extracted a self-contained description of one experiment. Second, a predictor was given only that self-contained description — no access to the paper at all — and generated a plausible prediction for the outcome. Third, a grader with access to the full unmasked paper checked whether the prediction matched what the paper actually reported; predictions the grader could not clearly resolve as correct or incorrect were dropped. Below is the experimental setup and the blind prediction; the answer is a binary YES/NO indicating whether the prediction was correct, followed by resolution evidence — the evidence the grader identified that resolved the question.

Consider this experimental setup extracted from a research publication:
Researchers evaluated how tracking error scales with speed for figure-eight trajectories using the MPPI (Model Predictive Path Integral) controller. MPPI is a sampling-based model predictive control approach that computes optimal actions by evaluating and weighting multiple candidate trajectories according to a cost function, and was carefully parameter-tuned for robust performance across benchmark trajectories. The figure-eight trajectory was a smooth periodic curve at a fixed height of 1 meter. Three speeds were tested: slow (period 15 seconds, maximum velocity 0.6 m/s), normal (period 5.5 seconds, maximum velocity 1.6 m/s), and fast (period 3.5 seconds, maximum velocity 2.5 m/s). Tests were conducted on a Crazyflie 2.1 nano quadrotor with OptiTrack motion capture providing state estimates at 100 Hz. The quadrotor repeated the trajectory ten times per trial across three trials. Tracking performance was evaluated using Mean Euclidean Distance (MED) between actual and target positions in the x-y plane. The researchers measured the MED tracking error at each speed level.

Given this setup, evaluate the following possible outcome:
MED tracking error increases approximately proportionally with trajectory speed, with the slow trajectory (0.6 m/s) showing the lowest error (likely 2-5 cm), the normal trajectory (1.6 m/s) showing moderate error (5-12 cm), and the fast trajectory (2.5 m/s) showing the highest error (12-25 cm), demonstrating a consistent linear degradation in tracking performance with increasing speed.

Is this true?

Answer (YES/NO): NO